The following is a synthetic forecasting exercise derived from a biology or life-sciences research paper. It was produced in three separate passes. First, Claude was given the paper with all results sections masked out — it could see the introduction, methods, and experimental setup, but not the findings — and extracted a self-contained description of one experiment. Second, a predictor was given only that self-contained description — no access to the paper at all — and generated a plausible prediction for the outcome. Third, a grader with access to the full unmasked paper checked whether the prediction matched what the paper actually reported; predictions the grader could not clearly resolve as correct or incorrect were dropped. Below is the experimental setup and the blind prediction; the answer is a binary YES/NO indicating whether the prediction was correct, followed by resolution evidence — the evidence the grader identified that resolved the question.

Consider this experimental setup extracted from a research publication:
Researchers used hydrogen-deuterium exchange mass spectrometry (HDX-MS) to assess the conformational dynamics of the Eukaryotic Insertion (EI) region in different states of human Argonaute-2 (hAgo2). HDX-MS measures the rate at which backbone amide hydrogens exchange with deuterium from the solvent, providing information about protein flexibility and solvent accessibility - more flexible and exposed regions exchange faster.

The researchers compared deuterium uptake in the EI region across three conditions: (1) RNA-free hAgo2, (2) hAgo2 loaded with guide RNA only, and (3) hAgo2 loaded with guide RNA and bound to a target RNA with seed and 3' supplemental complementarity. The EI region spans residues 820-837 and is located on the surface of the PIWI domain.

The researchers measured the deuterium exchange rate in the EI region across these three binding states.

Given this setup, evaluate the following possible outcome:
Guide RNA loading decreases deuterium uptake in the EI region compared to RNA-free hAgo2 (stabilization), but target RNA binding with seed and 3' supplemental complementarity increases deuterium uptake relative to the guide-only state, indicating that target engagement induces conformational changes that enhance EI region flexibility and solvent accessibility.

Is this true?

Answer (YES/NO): NO